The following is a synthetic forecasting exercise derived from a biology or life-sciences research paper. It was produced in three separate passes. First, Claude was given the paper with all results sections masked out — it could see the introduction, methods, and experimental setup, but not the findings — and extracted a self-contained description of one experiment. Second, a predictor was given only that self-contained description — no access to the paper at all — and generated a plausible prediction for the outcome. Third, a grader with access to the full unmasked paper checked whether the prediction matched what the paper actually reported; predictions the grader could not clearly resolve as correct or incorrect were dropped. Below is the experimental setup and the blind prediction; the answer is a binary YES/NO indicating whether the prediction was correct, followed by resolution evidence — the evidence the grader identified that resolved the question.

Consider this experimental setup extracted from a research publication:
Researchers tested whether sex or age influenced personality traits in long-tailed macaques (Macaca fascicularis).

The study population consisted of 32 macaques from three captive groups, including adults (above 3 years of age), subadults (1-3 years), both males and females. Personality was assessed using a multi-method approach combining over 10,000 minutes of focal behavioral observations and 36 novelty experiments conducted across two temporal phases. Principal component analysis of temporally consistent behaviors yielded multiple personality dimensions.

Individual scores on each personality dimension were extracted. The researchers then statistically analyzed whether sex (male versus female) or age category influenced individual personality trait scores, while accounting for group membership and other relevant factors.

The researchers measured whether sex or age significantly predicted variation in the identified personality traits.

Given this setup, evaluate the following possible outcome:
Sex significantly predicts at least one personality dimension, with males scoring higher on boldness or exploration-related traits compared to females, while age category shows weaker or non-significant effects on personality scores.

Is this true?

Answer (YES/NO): NO